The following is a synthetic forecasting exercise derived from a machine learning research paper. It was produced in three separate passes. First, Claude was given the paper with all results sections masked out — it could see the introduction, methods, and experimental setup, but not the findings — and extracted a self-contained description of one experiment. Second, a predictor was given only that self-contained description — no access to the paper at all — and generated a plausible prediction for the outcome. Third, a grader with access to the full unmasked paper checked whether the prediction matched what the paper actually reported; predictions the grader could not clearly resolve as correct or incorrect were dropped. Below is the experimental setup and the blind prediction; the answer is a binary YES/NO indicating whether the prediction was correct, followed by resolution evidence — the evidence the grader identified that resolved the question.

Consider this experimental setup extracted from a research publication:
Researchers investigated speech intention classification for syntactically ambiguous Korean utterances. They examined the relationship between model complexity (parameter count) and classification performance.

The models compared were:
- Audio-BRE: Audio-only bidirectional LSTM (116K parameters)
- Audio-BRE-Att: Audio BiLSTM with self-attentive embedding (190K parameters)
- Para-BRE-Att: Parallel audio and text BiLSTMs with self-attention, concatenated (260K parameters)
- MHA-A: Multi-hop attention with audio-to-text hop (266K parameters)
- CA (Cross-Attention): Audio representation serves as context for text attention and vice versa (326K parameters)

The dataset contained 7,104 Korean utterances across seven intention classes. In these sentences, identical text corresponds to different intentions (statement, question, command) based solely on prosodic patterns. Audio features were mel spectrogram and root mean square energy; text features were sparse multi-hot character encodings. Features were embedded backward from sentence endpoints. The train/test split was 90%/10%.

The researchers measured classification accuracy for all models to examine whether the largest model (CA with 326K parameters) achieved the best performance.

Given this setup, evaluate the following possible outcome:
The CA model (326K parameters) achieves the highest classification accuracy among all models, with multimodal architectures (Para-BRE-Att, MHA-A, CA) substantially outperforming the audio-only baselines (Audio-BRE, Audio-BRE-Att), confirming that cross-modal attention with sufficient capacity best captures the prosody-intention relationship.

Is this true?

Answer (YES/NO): NO